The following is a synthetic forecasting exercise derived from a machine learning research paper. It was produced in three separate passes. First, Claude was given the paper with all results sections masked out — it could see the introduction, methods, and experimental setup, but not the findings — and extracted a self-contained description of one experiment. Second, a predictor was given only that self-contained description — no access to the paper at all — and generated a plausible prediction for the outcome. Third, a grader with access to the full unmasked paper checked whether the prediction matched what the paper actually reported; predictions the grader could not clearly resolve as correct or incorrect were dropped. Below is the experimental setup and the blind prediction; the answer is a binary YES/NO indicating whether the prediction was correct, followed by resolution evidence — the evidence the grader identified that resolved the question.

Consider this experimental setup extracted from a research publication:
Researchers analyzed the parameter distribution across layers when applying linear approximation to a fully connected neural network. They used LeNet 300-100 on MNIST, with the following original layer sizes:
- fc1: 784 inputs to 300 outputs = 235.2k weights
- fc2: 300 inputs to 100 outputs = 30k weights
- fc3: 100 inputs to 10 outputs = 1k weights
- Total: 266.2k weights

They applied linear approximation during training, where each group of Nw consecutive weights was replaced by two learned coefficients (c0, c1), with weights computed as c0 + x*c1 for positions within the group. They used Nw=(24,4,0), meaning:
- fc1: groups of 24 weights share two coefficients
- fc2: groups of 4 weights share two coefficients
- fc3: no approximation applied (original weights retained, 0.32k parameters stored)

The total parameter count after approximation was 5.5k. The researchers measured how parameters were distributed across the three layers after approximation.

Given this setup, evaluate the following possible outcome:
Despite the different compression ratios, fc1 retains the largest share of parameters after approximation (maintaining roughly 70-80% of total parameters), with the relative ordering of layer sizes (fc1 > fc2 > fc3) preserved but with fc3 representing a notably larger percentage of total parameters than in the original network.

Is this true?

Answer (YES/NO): YES